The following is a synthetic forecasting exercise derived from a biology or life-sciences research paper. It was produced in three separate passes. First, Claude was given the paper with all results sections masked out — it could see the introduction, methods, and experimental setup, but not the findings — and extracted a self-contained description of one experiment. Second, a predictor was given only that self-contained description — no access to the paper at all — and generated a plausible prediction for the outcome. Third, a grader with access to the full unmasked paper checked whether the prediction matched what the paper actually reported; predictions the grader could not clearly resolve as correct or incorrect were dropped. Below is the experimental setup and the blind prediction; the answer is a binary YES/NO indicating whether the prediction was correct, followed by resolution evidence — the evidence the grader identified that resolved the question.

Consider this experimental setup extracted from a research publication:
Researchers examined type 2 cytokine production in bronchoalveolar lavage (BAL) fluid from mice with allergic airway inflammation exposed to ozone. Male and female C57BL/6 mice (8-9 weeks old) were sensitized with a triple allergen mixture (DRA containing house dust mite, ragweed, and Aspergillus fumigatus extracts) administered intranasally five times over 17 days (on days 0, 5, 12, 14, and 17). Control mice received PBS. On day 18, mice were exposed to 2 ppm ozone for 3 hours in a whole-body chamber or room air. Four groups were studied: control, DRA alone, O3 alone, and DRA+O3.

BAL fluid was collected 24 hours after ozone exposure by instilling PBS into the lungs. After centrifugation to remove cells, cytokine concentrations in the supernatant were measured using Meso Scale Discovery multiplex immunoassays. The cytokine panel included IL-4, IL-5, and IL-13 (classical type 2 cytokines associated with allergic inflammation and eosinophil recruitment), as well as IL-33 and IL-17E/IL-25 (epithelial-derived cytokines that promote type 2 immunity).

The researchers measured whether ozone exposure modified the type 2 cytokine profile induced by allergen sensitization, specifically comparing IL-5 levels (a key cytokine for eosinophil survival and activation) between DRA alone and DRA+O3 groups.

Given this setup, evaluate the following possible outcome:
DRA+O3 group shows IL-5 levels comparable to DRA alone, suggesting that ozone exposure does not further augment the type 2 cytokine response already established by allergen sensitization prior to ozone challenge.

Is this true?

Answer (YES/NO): NO